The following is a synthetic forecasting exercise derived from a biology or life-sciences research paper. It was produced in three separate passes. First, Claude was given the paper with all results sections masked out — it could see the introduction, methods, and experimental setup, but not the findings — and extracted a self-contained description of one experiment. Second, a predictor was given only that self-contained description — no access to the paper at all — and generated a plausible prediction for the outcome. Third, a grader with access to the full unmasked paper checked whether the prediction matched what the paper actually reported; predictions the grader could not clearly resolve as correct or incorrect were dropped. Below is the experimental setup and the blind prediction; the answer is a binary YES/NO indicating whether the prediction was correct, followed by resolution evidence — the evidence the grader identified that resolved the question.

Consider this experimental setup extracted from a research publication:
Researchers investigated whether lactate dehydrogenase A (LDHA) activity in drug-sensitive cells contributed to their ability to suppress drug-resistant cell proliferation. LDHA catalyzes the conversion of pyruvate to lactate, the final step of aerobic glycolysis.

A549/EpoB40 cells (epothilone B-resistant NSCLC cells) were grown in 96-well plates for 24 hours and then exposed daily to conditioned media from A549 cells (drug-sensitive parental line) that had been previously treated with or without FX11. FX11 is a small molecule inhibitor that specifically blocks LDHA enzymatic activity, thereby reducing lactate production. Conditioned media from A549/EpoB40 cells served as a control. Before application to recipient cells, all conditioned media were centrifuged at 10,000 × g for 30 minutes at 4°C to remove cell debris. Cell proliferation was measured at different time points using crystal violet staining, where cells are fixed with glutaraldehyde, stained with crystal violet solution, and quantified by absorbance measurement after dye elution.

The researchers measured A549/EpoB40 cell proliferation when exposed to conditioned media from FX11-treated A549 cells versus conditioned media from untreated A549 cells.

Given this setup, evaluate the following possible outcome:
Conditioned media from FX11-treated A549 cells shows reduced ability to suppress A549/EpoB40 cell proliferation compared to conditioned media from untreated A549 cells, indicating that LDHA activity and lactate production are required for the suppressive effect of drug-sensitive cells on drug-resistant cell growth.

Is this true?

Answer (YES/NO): YES